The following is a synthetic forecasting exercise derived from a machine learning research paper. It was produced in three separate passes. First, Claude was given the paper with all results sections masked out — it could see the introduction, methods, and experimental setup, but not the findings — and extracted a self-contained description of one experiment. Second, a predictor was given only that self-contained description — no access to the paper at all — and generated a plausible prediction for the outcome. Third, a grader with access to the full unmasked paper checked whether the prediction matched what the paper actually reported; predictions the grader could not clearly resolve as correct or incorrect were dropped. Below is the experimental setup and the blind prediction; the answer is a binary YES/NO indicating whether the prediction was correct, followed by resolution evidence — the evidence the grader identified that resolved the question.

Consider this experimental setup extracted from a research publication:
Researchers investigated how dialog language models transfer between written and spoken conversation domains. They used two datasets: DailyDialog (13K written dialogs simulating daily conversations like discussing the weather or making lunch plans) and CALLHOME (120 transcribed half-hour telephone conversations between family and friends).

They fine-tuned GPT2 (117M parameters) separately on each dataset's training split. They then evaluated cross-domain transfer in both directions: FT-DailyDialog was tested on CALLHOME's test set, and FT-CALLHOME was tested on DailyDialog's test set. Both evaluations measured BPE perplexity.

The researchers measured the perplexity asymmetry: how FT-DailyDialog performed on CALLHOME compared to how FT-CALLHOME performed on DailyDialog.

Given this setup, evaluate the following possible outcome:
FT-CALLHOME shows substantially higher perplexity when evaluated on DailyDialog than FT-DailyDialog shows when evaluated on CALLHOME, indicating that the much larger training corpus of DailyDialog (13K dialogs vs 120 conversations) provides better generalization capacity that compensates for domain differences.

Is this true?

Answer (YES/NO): NO